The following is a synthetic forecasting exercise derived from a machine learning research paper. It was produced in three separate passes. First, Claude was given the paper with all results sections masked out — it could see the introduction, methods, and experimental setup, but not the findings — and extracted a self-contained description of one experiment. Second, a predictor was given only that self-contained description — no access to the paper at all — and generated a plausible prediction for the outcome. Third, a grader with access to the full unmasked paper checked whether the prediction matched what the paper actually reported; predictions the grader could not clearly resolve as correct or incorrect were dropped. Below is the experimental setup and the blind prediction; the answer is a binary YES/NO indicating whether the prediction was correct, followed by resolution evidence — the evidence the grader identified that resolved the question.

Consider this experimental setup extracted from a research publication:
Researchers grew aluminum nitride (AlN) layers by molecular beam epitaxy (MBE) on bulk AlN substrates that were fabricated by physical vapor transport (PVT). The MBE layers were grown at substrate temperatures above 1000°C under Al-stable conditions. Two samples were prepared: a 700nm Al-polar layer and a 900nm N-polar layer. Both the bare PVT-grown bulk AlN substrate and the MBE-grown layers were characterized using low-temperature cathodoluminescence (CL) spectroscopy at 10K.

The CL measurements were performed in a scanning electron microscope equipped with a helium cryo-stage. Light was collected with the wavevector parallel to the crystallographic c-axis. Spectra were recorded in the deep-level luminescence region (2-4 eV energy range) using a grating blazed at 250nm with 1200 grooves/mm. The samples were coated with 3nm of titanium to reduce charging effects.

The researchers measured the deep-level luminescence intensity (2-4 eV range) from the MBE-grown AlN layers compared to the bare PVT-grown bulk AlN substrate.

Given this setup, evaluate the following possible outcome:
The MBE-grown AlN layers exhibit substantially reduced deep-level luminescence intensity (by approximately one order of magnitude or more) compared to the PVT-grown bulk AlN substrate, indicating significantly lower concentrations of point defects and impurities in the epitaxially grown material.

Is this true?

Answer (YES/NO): NO